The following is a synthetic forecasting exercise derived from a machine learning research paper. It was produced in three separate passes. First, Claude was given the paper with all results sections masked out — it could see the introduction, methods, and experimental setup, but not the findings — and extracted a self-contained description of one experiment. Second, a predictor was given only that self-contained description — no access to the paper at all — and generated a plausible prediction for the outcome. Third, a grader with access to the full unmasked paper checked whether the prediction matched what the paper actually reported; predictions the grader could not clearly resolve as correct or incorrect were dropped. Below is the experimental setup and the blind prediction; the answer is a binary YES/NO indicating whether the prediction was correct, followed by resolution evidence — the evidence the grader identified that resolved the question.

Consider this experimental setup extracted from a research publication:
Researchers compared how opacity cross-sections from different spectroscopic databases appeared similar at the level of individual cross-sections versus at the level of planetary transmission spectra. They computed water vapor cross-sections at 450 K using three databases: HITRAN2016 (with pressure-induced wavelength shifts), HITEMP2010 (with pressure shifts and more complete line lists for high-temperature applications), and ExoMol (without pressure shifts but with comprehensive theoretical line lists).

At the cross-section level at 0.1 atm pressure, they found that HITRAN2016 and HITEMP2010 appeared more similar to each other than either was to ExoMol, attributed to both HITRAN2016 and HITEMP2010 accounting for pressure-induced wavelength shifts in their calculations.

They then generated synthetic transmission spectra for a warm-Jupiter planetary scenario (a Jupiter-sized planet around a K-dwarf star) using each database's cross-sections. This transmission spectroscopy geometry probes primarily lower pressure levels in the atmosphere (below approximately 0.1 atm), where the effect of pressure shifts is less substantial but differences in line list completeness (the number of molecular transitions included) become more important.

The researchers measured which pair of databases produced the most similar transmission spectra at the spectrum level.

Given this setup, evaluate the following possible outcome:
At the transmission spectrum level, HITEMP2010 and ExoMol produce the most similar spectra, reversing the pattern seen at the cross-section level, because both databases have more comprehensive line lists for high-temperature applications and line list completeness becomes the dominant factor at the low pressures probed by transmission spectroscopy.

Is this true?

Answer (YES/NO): YES